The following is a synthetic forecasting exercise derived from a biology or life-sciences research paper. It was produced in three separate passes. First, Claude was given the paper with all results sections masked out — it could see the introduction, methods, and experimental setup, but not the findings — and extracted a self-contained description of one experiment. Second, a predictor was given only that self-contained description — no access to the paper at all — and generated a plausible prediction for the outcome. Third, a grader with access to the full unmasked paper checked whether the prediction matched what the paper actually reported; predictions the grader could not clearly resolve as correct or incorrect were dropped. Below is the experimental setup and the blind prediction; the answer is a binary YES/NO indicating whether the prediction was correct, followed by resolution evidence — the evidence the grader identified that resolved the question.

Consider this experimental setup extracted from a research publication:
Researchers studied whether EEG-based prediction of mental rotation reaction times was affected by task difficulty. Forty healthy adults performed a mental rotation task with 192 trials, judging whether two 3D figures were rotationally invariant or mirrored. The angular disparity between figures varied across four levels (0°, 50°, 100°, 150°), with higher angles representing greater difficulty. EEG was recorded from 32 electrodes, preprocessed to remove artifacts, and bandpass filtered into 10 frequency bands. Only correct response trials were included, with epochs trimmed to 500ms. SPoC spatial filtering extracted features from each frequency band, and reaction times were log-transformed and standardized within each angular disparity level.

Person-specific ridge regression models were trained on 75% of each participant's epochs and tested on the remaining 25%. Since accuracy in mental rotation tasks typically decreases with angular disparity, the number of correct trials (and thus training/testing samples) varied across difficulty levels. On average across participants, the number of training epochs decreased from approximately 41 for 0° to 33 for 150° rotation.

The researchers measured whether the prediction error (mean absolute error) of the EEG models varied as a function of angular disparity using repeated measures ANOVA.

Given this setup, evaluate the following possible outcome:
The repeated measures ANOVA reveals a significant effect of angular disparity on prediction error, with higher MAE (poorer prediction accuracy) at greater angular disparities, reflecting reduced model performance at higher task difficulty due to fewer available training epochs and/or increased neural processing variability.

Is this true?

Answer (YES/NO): NO